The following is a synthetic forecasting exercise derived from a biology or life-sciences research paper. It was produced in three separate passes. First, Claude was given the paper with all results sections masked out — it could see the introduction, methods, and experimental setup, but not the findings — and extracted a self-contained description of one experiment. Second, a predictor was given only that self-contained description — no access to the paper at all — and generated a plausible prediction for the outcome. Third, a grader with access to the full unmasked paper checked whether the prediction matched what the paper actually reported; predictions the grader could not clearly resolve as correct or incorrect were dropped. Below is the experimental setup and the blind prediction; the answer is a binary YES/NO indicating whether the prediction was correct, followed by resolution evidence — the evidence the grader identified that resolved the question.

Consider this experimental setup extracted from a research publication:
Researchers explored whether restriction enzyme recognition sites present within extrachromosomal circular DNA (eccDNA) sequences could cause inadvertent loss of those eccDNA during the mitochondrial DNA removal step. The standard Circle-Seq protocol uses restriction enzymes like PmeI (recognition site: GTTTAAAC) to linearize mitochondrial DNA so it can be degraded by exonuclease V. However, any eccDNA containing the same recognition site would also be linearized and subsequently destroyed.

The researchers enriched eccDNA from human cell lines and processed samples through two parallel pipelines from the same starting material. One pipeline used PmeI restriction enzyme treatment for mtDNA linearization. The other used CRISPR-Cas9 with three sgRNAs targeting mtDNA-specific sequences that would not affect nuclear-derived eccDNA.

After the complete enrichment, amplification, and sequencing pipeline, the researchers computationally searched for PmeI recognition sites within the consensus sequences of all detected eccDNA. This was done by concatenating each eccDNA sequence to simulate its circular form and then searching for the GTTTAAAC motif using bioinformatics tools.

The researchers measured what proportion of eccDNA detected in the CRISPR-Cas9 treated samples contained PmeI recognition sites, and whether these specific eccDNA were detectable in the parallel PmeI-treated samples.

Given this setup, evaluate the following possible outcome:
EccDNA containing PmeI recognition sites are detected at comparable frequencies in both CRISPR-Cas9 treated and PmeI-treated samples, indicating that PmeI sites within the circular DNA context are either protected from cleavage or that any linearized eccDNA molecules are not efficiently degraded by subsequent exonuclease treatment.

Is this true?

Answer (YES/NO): NO